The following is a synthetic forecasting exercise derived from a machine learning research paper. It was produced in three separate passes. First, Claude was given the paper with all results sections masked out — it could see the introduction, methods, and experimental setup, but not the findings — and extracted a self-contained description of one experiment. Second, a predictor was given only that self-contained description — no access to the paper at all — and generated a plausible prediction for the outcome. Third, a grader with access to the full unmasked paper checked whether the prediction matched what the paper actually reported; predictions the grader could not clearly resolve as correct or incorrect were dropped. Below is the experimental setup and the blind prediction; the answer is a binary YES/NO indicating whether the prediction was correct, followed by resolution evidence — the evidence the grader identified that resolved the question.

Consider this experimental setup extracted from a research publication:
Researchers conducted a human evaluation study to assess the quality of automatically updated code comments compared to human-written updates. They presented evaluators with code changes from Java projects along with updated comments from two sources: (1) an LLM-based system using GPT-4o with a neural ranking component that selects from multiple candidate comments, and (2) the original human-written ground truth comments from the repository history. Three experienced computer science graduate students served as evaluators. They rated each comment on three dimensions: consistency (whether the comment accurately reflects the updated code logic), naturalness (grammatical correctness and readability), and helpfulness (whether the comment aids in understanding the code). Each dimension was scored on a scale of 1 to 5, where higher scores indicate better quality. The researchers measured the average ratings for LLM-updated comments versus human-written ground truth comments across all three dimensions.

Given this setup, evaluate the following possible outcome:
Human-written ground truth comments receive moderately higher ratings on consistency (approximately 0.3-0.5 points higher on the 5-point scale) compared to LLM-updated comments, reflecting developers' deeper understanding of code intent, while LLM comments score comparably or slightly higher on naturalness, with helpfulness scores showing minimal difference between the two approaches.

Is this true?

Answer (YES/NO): NO